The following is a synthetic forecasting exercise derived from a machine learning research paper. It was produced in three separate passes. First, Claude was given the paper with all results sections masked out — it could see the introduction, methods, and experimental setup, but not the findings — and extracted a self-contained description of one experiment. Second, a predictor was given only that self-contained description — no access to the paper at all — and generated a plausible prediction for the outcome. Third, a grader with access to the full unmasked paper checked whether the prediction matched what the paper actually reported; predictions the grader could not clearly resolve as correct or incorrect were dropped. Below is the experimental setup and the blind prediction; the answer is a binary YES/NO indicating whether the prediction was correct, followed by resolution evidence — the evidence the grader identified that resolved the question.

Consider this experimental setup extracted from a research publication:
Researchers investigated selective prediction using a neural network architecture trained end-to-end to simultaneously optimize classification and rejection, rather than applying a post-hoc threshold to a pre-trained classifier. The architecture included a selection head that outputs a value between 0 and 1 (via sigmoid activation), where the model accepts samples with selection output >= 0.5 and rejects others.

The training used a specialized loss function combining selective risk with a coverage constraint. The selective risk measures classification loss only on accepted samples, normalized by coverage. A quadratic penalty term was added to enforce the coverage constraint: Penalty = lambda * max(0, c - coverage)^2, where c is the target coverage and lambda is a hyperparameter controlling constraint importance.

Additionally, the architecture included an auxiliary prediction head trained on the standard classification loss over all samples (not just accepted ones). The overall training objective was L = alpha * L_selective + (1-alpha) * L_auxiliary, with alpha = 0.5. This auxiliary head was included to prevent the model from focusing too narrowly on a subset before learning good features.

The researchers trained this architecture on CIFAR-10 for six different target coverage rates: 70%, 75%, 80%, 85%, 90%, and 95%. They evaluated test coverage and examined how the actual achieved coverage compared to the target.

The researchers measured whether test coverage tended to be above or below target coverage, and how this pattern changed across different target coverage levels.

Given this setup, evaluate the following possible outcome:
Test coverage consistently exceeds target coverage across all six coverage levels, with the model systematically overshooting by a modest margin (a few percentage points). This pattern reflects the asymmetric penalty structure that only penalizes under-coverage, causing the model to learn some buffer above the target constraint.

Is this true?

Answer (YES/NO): NO